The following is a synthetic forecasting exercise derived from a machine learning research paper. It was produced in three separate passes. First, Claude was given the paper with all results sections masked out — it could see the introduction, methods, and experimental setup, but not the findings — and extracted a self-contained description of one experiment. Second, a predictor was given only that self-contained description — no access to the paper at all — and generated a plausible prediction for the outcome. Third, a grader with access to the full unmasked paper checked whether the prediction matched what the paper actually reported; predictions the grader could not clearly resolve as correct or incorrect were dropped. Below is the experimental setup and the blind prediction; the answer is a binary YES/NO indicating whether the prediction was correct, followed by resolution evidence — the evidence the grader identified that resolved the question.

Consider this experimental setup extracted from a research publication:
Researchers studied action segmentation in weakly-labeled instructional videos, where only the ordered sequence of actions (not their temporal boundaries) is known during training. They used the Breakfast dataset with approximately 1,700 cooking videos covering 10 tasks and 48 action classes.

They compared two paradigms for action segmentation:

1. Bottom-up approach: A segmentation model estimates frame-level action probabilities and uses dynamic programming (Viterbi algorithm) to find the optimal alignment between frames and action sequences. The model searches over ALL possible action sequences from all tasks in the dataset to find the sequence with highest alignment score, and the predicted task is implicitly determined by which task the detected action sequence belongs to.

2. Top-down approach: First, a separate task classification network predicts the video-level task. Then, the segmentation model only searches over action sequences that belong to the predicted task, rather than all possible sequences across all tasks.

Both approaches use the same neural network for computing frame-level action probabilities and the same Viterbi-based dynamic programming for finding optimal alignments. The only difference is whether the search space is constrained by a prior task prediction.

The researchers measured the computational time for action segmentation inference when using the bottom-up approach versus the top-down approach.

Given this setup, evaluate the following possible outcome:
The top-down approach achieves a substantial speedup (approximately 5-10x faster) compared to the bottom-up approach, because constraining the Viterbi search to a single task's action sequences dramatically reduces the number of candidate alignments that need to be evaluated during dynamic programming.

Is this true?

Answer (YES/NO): YES